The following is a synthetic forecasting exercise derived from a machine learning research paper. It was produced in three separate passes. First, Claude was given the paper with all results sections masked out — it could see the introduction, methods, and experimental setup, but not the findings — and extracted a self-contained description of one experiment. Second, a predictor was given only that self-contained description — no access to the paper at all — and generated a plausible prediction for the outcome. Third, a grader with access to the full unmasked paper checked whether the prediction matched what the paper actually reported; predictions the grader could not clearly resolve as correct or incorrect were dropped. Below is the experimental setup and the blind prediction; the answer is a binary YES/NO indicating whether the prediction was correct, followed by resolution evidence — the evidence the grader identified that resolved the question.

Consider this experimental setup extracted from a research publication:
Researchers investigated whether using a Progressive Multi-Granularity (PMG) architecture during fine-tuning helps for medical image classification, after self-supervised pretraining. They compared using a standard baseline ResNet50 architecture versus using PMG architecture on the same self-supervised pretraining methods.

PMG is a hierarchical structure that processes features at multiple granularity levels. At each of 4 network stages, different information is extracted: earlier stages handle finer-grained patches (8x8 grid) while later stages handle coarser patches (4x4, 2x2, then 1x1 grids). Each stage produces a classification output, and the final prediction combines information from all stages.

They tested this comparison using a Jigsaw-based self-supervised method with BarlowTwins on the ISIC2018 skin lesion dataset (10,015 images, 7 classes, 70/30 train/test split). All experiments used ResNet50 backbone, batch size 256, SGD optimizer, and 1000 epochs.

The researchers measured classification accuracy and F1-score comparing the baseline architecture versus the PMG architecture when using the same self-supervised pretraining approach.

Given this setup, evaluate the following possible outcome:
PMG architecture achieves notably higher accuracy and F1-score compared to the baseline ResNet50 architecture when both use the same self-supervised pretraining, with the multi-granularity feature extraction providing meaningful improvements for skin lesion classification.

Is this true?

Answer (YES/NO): YES